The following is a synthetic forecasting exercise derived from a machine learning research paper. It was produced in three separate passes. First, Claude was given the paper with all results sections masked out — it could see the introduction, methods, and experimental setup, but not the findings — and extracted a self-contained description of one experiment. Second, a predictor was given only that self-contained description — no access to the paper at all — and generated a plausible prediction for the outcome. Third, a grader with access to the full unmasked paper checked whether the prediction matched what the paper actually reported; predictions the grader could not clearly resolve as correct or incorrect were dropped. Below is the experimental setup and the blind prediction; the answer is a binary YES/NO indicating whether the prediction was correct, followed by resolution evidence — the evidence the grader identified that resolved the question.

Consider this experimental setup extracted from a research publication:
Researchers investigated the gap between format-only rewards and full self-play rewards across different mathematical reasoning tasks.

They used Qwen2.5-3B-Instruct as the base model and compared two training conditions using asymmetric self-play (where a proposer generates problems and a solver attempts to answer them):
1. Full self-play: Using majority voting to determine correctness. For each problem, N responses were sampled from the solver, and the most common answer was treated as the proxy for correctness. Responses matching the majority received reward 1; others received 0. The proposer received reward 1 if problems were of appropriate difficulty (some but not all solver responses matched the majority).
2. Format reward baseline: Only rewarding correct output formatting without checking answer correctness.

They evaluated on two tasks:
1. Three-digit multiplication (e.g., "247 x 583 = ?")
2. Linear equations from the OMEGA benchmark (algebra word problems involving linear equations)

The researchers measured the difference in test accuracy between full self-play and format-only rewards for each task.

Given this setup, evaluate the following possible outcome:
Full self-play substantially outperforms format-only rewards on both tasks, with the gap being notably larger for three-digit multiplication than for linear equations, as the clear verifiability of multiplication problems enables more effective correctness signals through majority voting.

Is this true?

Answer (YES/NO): YES